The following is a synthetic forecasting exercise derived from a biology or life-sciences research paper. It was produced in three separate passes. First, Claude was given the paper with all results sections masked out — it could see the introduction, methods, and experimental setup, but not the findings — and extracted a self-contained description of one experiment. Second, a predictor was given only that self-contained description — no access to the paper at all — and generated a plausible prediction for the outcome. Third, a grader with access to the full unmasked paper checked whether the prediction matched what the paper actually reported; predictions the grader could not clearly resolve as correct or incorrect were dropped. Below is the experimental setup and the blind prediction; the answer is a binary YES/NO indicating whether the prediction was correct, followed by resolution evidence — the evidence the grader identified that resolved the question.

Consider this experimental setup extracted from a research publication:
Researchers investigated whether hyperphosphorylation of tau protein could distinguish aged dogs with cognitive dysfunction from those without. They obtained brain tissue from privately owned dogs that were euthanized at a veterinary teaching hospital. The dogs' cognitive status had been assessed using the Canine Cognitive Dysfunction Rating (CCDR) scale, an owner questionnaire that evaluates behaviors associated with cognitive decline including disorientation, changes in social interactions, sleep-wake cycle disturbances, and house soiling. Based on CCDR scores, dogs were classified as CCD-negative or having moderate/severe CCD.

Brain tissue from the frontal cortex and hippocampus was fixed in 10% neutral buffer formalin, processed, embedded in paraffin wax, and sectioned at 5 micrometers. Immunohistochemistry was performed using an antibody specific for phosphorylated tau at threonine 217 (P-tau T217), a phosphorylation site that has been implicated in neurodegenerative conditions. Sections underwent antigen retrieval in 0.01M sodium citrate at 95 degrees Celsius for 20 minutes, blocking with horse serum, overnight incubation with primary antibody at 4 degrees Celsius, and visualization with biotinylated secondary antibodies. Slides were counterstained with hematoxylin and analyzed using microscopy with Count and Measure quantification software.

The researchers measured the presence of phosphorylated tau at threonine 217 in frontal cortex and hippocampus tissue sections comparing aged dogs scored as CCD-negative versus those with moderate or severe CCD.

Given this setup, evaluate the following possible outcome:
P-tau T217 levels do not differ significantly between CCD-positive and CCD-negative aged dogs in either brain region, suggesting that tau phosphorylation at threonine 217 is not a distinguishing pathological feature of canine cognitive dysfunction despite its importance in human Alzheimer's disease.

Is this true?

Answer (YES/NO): NO